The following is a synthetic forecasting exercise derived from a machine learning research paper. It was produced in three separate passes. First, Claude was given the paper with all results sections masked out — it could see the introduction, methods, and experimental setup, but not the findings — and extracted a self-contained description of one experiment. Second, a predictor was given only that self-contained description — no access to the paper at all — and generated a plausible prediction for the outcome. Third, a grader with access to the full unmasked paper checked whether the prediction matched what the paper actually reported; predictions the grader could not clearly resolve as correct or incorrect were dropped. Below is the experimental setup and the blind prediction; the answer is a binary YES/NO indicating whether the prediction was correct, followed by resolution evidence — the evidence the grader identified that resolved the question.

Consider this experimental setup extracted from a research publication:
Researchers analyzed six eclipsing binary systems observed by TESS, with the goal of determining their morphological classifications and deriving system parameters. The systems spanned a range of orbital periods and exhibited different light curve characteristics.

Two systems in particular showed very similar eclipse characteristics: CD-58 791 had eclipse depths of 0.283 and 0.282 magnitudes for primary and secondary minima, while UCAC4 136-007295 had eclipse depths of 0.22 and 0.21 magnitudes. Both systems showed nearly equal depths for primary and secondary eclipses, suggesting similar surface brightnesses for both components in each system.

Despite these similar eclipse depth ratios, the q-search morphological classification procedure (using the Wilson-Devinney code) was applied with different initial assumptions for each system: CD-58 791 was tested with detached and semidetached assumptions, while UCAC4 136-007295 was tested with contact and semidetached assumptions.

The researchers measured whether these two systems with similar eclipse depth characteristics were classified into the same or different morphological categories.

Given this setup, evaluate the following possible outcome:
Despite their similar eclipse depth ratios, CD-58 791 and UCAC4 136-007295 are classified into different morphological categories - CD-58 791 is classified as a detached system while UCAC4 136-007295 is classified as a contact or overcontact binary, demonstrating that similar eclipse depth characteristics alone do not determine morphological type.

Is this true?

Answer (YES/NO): YES